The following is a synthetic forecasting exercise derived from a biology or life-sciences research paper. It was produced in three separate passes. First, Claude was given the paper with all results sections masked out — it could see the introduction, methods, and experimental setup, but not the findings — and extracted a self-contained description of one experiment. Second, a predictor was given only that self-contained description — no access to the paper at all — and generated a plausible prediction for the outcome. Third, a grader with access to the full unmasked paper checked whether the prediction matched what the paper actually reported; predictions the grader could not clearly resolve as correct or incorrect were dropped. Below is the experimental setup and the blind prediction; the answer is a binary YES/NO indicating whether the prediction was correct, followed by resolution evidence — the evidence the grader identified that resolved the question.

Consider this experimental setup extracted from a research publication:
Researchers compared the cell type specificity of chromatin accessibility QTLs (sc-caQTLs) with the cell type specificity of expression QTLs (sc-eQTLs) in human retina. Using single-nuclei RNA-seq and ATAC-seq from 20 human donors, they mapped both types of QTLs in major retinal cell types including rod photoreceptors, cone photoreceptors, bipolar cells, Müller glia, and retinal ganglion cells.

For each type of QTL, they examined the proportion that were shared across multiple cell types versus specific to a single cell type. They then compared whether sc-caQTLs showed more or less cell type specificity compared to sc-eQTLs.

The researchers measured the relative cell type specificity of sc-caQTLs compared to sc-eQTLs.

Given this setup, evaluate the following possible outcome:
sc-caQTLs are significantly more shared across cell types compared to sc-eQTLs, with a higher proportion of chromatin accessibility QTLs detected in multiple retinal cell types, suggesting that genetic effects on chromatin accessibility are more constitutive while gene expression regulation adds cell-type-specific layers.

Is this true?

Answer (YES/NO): YES